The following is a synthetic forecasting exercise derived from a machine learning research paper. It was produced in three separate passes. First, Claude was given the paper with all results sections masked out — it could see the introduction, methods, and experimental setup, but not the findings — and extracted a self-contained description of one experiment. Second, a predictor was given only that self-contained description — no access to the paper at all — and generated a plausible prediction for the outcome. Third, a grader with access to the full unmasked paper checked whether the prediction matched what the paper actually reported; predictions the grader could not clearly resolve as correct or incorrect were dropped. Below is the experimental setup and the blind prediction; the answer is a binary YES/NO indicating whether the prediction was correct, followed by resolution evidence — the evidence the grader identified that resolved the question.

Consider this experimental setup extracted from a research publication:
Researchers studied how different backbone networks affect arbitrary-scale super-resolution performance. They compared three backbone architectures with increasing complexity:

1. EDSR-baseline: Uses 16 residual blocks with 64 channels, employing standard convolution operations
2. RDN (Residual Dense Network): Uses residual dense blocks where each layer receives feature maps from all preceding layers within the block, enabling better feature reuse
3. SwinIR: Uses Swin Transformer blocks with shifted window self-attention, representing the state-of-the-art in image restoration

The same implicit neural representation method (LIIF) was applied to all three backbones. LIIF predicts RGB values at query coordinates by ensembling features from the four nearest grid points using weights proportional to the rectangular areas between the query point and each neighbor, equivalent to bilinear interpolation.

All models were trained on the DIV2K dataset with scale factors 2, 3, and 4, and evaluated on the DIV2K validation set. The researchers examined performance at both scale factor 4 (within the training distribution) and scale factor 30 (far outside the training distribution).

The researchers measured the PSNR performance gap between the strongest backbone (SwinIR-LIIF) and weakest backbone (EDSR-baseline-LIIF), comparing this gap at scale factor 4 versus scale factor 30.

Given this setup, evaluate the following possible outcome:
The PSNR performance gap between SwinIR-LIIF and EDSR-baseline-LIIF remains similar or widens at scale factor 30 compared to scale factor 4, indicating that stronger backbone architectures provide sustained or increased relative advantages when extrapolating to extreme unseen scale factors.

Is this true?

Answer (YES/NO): NO